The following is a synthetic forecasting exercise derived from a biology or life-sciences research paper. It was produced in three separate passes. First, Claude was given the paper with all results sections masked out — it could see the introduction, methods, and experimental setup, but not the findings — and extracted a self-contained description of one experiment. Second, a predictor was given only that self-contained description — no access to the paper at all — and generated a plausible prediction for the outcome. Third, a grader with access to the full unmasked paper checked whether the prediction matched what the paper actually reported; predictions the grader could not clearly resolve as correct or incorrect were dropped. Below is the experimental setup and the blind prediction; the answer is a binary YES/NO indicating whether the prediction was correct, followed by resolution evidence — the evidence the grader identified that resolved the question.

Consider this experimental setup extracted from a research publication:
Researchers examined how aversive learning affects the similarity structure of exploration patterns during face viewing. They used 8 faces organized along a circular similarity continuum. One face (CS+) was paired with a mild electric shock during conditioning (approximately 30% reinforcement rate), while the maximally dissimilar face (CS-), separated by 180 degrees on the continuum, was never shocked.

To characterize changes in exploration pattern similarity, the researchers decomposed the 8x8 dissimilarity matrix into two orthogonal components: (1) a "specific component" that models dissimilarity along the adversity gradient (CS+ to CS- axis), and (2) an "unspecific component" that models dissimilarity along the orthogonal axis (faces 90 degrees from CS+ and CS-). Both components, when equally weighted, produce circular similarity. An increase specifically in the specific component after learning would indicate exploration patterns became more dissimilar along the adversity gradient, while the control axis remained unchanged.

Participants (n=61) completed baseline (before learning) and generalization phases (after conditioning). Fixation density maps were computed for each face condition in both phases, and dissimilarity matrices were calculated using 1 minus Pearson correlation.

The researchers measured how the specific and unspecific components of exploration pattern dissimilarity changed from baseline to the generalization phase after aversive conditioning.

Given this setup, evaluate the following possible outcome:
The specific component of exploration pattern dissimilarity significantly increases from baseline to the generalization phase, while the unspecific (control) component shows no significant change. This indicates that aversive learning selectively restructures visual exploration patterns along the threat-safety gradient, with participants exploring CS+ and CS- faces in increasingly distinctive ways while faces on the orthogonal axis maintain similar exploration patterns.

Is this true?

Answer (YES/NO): YES